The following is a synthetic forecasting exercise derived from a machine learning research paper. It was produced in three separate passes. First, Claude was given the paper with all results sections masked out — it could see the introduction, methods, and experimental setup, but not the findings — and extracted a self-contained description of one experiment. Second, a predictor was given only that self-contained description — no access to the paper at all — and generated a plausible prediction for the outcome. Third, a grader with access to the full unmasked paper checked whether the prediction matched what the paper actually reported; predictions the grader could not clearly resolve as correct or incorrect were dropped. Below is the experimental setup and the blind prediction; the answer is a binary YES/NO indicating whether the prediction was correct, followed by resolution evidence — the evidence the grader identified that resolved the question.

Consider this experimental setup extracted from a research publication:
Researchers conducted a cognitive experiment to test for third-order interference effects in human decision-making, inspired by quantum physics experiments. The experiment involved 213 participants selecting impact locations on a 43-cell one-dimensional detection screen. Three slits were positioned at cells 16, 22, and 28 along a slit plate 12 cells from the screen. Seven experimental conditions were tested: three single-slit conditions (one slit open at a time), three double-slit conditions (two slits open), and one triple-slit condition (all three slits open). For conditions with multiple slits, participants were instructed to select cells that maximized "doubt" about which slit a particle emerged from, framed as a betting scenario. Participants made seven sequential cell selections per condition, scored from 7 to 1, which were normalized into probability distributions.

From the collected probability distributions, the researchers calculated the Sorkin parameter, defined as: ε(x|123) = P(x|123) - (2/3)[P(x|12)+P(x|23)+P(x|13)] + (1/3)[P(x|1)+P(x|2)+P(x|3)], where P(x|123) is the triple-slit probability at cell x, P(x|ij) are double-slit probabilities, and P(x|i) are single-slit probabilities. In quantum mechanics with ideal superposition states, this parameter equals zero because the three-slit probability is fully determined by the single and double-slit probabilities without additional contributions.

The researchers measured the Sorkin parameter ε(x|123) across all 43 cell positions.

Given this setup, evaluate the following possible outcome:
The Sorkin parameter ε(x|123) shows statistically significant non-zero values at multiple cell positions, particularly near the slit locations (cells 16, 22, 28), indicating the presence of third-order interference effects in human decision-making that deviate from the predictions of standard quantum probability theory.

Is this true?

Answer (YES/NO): NO